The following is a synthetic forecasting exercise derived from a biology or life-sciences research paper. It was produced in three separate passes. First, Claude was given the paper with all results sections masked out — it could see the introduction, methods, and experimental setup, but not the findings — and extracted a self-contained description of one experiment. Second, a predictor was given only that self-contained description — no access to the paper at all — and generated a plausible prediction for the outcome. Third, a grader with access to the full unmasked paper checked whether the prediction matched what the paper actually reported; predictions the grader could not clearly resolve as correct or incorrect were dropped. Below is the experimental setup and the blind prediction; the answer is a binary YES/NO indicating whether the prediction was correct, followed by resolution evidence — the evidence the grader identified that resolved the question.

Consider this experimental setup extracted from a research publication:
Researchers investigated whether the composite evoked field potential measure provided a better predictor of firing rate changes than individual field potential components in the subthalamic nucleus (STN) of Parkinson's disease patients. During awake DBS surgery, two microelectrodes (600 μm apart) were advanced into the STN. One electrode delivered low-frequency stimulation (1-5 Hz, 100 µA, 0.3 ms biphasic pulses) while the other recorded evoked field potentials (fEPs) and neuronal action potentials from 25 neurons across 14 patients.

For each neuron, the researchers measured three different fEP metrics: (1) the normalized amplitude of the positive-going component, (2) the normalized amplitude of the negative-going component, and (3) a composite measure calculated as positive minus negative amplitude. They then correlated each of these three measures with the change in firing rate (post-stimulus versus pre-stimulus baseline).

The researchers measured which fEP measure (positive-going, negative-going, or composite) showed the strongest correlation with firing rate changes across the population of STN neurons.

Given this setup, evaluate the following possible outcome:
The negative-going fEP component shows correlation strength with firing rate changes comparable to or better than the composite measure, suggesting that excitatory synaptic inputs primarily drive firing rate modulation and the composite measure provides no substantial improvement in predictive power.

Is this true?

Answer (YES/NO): NO